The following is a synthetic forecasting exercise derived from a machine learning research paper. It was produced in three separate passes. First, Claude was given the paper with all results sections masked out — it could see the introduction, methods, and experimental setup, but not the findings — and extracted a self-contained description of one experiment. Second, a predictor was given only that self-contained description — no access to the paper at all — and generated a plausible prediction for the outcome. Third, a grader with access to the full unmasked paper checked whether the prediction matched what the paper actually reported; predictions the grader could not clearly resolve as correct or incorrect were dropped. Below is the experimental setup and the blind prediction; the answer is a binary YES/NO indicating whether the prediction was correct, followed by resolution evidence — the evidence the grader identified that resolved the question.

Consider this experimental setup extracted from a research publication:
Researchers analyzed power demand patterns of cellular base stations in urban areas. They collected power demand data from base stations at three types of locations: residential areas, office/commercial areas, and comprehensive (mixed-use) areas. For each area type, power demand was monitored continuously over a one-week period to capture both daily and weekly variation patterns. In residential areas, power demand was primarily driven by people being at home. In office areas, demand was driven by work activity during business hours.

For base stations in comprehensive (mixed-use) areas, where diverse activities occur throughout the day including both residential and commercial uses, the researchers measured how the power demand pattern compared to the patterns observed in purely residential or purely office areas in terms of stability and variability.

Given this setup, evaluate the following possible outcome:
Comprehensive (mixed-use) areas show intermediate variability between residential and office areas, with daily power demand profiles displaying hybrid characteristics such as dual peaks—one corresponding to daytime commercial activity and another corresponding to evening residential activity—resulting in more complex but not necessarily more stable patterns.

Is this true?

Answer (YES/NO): NO